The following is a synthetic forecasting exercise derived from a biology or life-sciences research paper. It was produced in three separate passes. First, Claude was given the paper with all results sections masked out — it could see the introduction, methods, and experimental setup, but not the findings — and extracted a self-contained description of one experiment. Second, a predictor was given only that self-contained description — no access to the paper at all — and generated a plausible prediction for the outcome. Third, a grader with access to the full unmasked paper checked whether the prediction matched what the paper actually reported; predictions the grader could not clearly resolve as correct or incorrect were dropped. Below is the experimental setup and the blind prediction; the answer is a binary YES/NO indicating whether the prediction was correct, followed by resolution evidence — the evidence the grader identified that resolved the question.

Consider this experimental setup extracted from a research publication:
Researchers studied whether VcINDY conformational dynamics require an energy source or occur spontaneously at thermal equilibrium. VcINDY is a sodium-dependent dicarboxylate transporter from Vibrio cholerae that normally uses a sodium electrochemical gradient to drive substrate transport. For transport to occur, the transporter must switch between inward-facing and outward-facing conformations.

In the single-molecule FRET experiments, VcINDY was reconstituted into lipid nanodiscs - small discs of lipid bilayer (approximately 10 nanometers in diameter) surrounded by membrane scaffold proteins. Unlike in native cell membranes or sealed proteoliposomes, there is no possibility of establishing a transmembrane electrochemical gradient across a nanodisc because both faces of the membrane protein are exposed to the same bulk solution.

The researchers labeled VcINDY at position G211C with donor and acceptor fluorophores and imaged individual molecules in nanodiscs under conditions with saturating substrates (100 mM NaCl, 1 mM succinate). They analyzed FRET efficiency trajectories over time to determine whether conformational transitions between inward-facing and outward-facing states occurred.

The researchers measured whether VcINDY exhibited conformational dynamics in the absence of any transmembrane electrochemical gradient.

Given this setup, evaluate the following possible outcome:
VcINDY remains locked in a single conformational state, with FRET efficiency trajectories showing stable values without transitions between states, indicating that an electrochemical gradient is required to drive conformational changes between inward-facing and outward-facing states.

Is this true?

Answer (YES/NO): NO